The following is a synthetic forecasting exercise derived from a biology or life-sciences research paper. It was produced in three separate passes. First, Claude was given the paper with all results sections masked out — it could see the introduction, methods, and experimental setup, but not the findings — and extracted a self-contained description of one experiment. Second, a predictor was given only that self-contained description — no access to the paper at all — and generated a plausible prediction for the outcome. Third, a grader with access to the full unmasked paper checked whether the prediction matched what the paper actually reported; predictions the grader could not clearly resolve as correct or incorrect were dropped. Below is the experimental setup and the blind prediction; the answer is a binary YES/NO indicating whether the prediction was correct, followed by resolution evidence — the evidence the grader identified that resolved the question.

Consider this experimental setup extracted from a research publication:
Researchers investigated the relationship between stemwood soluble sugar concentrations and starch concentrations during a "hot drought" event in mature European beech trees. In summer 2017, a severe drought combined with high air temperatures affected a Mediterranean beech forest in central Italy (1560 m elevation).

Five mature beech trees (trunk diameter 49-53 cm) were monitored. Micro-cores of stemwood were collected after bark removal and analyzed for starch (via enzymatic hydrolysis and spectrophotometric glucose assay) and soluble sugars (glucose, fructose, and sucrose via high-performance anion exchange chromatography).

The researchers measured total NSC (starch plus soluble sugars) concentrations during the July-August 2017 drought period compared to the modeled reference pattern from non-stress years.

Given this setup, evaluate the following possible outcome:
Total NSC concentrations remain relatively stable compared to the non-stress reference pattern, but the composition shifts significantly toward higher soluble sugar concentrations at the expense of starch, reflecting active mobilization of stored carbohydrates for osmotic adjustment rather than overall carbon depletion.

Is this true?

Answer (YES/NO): YES